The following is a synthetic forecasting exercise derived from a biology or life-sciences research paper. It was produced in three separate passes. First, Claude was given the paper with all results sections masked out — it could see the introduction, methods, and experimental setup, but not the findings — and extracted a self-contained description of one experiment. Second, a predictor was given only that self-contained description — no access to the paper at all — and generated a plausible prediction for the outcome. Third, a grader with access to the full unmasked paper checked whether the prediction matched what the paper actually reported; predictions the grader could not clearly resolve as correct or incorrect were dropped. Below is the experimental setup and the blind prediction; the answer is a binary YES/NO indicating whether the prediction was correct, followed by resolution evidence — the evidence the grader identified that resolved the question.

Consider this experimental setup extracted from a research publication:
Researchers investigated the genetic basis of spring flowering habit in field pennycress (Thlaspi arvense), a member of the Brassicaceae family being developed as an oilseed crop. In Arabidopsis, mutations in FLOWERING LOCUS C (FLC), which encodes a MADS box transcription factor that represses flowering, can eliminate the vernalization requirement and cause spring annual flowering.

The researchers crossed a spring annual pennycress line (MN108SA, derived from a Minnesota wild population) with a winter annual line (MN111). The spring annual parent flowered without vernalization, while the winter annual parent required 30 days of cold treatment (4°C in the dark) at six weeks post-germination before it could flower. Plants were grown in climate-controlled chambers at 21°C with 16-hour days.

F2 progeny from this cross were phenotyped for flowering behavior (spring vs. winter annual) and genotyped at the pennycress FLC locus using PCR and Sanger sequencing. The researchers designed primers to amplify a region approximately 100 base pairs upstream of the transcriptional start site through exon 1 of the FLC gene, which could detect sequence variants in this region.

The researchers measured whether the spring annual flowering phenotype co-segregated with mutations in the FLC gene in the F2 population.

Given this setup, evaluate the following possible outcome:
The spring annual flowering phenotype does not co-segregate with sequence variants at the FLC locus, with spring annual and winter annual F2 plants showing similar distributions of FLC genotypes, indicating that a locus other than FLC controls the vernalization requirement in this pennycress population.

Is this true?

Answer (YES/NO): NO